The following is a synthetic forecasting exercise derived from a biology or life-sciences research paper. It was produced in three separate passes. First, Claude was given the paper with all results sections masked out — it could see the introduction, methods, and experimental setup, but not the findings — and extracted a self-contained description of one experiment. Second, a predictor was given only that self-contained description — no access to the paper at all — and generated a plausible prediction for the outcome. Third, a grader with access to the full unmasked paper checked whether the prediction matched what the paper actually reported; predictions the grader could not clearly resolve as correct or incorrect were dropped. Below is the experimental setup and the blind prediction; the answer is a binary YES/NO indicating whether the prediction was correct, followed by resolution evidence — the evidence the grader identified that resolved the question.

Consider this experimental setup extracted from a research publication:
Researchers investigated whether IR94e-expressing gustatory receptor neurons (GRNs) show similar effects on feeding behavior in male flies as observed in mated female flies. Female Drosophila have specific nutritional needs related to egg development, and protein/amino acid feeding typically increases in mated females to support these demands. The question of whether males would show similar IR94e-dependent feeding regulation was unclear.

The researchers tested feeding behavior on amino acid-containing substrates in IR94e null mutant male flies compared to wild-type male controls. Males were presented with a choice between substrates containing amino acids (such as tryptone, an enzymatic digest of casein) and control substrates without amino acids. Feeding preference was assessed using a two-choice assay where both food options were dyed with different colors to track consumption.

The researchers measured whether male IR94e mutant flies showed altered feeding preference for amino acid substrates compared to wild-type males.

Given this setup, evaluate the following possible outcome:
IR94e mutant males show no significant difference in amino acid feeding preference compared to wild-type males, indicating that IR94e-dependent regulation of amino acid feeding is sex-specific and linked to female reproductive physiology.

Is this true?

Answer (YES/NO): NO